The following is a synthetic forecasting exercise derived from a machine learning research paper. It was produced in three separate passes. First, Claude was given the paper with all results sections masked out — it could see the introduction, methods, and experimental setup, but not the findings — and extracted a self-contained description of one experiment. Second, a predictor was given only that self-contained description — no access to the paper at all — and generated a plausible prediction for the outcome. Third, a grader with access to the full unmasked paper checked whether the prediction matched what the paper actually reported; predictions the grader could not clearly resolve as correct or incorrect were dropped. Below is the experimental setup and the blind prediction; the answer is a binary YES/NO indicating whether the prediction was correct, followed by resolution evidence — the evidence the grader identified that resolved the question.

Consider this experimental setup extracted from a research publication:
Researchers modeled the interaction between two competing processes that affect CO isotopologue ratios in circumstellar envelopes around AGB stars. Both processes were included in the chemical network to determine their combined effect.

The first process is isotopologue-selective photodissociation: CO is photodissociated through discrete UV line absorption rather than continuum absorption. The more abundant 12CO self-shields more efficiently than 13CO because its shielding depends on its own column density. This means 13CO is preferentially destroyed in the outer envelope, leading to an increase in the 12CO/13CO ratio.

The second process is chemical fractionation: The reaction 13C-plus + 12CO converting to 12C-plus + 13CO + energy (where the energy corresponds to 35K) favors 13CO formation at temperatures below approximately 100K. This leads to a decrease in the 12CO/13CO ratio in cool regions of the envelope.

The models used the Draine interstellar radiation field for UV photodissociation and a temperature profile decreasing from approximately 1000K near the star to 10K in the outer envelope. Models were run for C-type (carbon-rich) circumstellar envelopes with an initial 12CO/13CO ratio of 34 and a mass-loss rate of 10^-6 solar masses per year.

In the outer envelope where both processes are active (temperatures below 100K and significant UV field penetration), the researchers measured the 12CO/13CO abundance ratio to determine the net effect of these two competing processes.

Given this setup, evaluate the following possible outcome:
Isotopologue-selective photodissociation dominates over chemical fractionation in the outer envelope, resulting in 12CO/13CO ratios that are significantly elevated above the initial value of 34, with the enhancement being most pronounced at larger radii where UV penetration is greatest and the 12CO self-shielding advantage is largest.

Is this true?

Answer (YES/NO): NO